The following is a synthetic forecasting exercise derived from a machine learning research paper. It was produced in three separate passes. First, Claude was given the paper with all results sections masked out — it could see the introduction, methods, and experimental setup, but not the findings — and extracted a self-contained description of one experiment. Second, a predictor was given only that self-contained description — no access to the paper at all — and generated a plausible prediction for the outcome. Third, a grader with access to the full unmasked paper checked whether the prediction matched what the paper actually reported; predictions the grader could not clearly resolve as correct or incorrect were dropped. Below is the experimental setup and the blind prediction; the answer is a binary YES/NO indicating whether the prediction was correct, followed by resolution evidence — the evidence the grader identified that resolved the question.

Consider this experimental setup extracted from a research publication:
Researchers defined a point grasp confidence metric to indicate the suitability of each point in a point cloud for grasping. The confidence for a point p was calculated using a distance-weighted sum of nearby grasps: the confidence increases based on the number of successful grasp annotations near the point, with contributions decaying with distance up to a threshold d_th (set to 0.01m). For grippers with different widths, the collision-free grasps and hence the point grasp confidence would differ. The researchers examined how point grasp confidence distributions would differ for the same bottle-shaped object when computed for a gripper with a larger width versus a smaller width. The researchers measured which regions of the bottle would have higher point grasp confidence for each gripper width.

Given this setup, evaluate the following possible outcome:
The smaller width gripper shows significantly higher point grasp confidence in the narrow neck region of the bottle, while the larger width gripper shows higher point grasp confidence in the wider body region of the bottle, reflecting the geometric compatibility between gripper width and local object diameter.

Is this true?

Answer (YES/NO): YES